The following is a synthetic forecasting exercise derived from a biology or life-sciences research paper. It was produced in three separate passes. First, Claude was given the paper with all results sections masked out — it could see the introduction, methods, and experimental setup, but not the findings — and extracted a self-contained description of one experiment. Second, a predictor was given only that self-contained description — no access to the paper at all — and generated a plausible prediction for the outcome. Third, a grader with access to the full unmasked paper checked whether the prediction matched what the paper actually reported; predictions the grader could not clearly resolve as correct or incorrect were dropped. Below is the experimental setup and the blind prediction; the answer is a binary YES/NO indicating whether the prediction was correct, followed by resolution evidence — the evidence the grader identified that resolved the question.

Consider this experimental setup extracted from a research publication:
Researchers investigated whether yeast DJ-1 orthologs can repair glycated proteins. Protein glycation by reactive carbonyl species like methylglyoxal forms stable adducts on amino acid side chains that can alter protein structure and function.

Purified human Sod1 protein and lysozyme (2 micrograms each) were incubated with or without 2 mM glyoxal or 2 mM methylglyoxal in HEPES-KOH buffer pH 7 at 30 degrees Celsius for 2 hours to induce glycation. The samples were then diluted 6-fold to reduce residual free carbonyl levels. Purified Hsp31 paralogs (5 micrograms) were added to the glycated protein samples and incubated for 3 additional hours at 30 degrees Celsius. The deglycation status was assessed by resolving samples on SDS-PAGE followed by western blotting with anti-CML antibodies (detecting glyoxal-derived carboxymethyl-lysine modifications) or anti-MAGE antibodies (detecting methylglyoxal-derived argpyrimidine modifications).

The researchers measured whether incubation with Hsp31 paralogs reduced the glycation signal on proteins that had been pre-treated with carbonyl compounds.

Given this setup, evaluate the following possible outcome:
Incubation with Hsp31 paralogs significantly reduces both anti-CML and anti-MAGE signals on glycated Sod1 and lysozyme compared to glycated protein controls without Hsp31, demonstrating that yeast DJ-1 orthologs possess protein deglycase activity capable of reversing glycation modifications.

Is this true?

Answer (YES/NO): NO